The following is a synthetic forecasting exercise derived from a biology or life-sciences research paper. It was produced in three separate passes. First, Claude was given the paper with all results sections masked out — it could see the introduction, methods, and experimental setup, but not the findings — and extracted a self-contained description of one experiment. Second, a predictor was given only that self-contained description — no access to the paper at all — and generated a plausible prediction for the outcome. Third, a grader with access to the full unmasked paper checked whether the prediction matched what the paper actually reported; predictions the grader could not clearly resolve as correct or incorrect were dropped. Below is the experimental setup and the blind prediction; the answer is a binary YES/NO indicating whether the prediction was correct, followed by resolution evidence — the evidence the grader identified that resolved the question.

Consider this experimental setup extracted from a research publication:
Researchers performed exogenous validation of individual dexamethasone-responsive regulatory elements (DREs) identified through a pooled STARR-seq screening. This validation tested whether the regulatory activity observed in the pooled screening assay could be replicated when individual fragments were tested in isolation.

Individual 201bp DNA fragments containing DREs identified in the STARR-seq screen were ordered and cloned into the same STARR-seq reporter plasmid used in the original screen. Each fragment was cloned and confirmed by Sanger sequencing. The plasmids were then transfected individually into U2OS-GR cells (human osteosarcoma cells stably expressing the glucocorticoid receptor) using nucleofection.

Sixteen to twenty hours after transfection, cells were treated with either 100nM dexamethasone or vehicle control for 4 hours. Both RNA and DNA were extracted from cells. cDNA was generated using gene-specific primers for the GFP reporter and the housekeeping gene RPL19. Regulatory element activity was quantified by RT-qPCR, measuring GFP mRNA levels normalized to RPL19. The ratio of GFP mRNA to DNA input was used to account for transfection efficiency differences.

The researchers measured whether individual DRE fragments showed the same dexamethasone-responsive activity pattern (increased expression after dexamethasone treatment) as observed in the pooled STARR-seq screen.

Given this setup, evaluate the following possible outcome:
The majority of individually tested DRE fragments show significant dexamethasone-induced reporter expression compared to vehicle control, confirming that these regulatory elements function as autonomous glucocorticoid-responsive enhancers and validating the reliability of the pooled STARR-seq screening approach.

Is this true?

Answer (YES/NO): YES